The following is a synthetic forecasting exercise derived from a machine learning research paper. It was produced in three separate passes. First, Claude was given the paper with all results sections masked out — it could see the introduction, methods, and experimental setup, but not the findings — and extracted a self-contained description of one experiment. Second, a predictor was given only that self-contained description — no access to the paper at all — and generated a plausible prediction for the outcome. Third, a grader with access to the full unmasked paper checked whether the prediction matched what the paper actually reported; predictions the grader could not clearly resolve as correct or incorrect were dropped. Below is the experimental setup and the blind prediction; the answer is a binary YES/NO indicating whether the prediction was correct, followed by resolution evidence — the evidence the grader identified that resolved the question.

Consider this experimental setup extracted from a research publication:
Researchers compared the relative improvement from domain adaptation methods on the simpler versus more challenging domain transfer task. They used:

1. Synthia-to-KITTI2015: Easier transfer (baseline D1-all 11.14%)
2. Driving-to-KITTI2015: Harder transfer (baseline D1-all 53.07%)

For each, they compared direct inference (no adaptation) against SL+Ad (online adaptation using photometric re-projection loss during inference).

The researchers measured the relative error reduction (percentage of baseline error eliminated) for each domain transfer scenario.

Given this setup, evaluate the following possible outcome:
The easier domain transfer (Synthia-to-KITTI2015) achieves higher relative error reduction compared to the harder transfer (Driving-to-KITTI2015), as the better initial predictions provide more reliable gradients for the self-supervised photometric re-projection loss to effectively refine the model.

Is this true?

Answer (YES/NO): NO